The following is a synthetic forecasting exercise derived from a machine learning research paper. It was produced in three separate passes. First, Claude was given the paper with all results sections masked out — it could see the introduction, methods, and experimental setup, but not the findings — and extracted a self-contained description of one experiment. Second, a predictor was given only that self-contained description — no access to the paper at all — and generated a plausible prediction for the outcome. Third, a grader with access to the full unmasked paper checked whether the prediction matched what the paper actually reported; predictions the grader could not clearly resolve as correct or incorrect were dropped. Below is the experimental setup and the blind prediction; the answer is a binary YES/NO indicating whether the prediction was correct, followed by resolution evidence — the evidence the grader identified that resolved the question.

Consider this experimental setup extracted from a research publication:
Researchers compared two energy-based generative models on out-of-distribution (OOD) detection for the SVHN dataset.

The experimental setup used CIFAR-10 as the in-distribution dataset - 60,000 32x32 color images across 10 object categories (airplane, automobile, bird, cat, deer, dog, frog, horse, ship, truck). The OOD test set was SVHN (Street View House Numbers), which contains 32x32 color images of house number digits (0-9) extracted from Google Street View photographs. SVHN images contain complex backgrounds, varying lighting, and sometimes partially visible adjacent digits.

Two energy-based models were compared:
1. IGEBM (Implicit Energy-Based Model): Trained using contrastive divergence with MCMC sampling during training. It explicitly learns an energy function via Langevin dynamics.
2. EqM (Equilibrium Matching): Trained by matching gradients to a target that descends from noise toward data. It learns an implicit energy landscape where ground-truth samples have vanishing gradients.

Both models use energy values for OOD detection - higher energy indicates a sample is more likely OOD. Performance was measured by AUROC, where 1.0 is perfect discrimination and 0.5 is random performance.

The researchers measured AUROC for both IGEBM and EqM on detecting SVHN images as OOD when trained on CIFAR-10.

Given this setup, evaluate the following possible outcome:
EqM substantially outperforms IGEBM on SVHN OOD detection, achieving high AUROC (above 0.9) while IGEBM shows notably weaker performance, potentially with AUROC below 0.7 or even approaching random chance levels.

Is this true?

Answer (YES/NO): NO